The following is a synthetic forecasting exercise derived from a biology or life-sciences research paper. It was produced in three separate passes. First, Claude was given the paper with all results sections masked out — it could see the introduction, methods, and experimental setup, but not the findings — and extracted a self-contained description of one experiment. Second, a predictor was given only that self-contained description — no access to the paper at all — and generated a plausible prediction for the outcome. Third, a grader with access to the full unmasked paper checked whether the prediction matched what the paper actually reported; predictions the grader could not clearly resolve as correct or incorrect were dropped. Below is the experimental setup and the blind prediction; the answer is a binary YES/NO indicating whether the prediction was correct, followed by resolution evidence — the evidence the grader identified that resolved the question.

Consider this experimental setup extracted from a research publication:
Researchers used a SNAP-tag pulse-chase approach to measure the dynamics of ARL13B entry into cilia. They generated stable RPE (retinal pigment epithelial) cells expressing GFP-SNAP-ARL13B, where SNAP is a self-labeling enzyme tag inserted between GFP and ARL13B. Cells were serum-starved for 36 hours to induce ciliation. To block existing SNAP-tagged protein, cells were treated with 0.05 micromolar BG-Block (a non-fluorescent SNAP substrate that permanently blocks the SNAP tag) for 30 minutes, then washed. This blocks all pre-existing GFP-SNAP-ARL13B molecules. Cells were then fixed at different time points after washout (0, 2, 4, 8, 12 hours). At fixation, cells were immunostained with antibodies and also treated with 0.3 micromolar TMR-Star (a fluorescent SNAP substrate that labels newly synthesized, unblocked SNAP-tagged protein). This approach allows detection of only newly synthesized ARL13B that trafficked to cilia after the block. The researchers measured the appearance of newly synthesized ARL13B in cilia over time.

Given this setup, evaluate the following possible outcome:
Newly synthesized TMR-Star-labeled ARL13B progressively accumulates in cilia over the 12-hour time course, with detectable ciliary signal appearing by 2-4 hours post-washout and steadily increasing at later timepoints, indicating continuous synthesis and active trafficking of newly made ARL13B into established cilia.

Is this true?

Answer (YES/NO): YES